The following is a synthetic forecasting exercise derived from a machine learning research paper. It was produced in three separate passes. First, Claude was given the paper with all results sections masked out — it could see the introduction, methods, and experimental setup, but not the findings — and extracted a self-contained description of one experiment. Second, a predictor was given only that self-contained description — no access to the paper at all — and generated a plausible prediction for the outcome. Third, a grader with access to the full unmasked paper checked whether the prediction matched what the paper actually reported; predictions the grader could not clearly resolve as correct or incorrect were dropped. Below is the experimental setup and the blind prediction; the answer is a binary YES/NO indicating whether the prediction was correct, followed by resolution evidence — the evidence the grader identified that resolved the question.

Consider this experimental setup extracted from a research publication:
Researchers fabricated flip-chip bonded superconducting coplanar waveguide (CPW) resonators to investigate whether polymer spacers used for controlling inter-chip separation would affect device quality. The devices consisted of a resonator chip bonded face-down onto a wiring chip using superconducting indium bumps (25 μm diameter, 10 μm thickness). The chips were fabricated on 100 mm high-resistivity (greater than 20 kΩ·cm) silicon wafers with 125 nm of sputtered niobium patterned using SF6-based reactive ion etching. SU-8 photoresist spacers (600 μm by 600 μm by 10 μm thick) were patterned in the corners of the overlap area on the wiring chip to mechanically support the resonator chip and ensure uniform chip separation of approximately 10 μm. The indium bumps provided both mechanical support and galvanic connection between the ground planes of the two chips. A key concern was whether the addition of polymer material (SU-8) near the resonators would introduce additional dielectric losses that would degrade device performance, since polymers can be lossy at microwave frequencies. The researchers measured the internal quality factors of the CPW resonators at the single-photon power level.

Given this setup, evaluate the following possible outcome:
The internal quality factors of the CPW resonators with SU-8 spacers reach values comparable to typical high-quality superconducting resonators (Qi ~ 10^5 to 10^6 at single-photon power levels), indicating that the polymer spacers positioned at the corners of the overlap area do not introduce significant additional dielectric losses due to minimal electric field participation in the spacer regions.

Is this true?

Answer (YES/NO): YES